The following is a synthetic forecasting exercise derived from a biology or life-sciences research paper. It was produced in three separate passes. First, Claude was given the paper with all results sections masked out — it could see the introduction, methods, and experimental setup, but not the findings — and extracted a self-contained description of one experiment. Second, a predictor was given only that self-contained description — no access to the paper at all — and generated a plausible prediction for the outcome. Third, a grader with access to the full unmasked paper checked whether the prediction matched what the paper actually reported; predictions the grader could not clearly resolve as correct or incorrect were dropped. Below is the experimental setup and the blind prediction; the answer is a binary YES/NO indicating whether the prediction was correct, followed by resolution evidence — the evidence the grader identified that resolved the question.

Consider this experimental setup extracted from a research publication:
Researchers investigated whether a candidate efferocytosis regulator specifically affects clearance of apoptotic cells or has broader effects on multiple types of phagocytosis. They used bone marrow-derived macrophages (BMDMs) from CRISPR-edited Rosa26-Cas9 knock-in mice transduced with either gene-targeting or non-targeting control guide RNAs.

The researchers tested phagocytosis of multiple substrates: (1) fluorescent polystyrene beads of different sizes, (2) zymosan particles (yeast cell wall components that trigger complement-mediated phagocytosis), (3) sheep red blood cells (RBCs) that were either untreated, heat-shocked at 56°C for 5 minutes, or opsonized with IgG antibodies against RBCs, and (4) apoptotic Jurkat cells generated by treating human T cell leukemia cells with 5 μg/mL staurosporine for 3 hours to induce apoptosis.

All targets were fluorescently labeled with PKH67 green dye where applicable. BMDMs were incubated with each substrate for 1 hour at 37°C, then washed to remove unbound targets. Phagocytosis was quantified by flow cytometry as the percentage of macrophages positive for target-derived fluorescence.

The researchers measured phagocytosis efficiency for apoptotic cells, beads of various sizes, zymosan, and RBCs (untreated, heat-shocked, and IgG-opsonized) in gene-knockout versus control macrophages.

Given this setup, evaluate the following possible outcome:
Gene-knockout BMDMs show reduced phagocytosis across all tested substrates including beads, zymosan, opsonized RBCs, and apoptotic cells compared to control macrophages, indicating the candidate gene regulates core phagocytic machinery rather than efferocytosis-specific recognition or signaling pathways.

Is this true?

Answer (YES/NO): NO